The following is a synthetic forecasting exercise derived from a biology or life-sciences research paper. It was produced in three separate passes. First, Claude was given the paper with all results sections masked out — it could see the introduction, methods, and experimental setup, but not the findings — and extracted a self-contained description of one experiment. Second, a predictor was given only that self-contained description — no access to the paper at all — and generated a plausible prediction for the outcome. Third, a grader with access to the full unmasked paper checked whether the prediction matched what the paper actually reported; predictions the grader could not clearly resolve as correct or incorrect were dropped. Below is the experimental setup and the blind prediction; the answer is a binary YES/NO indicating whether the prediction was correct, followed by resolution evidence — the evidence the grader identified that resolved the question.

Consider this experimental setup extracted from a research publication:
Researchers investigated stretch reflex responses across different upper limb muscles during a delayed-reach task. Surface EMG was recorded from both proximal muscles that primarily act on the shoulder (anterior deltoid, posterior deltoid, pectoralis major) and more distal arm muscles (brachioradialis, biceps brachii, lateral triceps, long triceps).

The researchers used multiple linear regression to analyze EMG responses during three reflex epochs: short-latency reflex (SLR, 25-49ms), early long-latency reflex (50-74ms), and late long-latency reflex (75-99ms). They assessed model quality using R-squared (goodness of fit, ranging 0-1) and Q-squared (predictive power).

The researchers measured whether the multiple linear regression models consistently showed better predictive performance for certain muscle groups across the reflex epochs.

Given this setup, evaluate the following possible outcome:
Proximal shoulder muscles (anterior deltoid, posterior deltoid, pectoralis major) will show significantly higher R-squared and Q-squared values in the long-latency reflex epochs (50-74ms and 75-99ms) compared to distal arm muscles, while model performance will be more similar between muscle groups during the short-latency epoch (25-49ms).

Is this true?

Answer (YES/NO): NO